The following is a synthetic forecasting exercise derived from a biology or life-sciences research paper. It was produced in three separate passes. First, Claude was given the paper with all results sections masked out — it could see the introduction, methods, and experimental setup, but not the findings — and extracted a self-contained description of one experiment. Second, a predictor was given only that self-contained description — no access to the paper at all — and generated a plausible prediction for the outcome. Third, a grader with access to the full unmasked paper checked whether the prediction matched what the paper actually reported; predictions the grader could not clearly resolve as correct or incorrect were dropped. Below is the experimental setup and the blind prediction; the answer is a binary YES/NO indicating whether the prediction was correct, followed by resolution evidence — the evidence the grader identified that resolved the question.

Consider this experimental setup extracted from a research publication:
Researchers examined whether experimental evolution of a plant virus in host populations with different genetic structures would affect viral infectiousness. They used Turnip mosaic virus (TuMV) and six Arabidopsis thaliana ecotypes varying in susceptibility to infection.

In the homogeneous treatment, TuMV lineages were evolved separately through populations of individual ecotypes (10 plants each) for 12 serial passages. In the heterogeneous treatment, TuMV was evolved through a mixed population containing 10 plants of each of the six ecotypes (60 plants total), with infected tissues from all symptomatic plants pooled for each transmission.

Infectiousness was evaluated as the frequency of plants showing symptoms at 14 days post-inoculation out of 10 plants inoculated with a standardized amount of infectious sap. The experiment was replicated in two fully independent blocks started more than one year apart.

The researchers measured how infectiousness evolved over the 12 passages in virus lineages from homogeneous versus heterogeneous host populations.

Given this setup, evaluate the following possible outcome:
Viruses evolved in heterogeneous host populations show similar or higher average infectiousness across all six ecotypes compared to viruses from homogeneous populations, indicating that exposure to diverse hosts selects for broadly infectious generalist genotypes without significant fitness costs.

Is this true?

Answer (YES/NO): YES